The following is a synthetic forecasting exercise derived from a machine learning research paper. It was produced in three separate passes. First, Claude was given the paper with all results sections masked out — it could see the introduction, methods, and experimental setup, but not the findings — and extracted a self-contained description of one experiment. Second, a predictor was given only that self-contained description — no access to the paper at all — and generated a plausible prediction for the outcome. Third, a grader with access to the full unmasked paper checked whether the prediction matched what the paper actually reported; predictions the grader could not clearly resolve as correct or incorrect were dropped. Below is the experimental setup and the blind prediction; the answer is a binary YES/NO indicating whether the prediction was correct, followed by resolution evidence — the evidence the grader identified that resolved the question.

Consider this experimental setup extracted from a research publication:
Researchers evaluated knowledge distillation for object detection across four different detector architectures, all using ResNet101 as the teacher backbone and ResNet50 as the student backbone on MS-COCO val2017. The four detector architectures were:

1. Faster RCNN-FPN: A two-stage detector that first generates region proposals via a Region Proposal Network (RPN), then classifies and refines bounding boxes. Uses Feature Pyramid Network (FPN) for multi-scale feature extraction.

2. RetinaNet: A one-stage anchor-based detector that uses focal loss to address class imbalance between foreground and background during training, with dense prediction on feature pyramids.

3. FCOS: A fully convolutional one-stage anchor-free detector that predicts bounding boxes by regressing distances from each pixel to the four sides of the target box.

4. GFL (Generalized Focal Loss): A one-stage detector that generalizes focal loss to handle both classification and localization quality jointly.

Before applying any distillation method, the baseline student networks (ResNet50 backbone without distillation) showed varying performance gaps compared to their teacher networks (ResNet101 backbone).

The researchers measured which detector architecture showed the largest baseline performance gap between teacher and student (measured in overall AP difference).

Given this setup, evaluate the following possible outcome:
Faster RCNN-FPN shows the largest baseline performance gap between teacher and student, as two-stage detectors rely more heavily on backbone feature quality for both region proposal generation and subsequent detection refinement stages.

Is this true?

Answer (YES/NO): NO